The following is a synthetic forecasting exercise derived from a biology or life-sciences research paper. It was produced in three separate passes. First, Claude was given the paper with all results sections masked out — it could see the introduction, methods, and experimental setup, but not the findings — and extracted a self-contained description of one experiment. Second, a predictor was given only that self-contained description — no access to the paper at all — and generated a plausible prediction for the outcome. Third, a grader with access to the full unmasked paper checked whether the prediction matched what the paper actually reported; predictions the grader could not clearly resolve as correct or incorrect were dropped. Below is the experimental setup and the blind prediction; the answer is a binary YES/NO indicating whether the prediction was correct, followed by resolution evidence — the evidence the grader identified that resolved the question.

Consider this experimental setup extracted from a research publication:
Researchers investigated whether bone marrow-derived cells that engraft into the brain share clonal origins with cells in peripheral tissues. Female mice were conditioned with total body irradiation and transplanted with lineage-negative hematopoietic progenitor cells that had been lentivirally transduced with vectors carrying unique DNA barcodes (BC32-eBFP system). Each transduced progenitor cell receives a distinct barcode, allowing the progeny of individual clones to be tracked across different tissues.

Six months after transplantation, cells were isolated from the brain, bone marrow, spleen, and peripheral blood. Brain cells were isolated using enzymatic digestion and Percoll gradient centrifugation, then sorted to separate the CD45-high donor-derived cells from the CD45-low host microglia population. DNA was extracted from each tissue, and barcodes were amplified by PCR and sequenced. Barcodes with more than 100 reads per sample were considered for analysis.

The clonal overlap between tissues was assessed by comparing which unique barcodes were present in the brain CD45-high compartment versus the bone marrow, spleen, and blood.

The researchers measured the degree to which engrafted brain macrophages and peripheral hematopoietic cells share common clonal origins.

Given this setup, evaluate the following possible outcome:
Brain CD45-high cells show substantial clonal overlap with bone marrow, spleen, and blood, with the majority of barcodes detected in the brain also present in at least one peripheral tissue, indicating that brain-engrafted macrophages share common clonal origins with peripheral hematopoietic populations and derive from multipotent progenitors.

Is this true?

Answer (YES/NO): NO